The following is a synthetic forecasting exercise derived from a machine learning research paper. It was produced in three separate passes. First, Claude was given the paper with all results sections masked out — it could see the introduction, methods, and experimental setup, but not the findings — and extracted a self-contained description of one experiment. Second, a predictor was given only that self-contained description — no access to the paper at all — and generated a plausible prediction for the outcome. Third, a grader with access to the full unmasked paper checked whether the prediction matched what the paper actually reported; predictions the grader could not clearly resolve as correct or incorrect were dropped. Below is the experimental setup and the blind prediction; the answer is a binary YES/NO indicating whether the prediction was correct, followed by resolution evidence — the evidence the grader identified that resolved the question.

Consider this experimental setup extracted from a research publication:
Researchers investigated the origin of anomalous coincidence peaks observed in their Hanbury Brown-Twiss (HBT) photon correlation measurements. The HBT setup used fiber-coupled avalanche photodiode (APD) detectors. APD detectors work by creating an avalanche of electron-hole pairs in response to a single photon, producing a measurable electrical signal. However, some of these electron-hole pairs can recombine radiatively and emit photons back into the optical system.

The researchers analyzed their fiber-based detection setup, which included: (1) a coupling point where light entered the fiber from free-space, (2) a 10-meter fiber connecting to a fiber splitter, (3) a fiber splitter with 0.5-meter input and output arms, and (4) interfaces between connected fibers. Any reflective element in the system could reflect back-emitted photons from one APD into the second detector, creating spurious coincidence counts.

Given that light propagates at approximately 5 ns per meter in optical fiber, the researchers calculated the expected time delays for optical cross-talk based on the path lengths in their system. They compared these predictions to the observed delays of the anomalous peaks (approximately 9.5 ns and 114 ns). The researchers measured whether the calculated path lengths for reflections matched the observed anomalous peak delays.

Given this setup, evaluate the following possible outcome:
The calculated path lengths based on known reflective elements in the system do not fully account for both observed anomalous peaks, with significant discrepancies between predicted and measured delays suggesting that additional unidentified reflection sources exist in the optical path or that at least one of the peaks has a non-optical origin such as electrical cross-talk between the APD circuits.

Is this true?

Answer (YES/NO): NO